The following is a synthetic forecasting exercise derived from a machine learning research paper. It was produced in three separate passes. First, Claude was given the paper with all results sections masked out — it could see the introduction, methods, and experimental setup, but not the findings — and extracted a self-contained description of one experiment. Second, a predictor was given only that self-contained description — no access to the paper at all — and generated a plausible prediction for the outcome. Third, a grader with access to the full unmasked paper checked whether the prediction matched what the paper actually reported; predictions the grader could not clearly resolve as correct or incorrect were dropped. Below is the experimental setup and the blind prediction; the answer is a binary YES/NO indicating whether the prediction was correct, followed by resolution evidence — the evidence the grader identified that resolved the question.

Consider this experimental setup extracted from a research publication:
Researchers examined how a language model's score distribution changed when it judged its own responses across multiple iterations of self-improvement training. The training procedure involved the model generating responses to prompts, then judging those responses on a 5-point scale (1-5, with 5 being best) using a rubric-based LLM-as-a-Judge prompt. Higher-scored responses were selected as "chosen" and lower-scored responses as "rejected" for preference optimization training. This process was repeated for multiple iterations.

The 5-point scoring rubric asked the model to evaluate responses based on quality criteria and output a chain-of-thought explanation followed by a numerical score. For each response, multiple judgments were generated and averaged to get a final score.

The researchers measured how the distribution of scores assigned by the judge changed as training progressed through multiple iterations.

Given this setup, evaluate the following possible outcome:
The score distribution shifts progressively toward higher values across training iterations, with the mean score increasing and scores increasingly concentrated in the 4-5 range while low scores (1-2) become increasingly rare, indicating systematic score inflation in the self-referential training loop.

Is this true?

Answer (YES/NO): YES